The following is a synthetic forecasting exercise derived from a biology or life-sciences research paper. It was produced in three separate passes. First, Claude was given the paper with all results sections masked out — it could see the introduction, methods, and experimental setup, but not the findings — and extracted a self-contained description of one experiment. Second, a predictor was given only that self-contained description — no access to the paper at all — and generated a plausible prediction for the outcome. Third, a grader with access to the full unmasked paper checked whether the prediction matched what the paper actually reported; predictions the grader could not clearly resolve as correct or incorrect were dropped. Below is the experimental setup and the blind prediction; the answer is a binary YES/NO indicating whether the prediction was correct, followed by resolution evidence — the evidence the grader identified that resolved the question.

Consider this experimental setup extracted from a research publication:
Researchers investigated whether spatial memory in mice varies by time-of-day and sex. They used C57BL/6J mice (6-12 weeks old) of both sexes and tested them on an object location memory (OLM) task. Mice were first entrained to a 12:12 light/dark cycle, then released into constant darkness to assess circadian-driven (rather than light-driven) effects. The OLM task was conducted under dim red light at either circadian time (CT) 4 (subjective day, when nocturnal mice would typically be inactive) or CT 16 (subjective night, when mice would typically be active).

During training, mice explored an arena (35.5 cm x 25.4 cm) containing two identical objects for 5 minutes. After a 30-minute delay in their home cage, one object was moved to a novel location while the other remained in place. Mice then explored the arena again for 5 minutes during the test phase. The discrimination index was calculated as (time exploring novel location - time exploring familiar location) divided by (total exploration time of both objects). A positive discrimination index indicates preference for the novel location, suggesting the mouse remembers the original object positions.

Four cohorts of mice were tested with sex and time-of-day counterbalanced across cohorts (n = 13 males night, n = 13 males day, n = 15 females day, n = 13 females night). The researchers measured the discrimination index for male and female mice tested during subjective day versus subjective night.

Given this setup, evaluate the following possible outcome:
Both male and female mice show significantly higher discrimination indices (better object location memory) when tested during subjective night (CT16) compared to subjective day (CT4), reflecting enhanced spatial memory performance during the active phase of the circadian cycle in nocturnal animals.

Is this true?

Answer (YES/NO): NO